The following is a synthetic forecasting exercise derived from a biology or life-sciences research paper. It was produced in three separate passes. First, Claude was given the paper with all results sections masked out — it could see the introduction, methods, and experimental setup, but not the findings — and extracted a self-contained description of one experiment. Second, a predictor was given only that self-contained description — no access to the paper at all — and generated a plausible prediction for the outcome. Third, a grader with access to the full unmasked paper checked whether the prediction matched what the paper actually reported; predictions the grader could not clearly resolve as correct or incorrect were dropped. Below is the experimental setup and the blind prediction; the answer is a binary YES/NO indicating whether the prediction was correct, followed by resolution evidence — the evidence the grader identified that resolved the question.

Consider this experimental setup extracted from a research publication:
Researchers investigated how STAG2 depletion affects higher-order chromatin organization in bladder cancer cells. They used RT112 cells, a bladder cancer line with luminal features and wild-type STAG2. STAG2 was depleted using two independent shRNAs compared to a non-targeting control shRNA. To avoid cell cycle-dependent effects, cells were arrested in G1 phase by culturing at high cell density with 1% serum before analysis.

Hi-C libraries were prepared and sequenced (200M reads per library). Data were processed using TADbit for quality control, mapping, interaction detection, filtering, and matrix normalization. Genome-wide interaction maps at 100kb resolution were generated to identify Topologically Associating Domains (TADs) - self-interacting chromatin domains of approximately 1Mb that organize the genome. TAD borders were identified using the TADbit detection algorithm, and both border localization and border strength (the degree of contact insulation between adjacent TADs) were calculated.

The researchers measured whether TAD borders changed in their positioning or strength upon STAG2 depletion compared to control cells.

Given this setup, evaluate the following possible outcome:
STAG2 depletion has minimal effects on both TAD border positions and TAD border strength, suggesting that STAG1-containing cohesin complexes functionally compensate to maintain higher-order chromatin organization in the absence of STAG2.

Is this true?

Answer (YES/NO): YES